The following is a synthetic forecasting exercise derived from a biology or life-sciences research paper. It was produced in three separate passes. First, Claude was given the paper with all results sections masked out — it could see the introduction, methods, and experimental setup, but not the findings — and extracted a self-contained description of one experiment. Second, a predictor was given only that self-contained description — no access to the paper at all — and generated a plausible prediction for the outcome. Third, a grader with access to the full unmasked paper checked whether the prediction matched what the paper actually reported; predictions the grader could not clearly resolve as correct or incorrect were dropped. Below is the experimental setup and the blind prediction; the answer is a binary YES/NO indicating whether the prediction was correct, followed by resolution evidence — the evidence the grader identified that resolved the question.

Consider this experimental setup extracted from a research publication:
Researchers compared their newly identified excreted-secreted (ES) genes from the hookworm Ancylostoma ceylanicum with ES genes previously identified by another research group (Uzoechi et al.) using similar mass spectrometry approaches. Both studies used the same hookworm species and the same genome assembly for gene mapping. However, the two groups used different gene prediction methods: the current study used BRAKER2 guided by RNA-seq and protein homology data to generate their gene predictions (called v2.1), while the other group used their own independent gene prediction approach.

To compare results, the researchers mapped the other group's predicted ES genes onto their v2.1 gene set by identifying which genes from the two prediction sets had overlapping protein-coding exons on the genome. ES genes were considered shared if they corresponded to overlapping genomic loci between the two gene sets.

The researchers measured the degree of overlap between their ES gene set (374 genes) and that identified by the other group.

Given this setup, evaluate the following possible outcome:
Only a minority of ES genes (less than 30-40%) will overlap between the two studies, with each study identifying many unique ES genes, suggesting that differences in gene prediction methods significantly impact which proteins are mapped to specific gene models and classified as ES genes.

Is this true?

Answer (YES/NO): NO